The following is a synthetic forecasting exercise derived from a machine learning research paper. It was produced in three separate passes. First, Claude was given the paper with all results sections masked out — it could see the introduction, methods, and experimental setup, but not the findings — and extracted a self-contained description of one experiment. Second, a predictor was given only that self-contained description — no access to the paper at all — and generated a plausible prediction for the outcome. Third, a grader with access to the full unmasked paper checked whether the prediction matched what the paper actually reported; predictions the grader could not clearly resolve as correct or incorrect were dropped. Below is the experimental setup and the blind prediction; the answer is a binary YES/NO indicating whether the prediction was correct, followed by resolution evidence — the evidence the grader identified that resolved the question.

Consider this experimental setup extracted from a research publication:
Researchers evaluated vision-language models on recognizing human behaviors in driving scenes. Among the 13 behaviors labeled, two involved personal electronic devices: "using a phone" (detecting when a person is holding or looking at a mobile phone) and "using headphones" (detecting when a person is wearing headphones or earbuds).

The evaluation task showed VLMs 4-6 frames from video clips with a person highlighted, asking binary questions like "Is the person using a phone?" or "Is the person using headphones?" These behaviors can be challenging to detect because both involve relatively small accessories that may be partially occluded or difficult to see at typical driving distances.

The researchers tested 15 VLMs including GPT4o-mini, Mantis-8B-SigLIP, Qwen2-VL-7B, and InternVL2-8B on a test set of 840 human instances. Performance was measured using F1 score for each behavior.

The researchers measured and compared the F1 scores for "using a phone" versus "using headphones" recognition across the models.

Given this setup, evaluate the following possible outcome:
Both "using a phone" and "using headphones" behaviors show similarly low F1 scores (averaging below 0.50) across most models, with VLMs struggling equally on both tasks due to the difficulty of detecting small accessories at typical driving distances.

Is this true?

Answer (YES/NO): NO